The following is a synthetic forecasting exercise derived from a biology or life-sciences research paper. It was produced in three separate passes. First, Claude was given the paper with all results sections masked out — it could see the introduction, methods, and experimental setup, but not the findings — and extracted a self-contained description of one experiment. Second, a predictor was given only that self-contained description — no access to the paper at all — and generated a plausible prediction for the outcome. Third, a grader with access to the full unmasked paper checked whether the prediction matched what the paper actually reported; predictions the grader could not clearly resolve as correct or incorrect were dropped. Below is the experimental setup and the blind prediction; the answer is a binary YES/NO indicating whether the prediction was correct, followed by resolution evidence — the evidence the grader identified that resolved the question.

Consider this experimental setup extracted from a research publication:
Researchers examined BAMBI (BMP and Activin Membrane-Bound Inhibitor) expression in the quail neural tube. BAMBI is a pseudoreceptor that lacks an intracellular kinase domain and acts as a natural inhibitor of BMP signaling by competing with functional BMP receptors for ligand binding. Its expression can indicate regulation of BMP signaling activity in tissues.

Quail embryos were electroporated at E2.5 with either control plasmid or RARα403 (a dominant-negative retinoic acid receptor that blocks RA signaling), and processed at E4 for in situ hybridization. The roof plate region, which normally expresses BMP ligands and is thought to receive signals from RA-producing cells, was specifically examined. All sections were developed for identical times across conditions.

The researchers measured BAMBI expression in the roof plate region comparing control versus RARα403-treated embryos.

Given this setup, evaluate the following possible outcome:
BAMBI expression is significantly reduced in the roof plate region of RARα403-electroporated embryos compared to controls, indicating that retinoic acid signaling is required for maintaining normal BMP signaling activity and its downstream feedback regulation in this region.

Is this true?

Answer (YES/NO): NO